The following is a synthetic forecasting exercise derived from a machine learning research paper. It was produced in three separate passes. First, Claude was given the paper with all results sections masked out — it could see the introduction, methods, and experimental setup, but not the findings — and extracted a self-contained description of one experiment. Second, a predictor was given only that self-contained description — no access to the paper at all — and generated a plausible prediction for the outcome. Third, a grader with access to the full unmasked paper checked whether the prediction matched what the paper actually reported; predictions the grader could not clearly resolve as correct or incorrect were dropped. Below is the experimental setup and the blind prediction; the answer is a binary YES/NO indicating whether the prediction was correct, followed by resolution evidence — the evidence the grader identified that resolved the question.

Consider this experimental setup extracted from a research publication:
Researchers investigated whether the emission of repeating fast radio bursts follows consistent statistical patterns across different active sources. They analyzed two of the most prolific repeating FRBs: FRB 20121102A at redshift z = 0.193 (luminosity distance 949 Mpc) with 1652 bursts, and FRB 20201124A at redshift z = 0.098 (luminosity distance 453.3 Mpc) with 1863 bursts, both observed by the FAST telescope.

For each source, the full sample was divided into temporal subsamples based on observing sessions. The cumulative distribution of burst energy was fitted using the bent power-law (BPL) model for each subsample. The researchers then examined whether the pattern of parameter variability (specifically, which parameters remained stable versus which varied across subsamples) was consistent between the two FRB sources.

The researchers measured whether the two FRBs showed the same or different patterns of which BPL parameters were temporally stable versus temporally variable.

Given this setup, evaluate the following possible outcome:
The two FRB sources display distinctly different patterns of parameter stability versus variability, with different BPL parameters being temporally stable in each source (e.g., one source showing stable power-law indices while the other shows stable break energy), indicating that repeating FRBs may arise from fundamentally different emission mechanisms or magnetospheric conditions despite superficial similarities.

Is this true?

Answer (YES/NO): NO